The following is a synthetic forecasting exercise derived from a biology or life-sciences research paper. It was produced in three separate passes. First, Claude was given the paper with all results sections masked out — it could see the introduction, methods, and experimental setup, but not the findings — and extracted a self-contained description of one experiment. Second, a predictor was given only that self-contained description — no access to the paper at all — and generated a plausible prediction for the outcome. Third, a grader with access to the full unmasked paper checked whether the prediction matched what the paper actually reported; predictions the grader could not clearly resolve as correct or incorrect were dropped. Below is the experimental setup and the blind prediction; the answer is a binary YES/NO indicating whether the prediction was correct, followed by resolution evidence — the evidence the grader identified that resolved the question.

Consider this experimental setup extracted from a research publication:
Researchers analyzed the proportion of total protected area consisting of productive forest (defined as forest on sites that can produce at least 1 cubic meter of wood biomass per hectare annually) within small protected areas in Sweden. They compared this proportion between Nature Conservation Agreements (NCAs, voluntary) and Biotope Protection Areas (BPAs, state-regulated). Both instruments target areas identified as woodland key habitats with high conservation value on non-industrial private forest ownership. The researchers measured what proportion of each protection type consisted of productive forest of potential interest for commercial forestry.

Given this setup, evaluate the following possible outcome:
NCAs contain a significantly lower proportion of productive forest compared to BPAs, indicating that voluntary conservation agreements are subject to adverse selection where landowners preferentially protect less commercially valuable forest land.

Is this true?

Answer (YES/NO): NO